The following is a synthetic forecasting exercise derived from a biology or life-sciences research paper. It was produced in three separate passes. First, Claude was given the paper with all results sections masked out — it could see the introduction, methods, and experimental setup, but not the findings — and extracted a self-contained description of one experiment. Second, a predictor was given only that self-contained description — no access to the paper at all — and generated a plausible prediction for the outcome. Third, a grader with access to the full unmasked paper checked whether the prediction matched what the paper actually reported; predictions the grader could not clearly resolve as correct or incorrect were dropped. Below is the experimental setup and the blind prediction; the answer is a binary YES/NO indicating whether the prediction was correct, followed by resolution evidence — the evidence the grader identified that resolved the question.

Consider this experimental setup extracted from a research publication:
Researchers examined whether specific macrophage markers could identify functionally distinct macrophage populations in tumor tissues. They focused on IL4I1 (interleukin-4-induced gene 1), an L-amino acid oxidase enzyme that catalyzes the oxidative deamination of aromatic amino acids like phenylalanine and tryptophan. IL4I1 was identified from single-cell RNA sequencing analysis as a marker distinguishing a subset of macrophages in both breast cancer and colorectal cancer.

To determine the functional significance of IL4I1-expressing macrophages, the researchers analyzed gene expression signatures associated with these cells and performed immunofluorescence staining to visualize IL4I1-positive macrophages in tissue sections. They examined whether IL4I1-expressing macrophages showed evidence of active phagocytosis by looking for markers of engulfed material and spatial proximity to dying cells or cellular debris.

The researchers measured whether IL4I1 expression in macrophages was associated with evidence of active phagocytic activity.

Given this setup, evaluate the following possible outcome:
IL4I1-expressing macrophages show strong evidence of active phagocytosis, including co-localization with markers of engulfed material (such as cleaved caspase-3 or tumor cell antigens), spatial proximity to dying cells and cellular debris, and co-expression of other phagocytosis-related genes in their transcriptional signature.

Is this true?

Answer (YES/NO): YES